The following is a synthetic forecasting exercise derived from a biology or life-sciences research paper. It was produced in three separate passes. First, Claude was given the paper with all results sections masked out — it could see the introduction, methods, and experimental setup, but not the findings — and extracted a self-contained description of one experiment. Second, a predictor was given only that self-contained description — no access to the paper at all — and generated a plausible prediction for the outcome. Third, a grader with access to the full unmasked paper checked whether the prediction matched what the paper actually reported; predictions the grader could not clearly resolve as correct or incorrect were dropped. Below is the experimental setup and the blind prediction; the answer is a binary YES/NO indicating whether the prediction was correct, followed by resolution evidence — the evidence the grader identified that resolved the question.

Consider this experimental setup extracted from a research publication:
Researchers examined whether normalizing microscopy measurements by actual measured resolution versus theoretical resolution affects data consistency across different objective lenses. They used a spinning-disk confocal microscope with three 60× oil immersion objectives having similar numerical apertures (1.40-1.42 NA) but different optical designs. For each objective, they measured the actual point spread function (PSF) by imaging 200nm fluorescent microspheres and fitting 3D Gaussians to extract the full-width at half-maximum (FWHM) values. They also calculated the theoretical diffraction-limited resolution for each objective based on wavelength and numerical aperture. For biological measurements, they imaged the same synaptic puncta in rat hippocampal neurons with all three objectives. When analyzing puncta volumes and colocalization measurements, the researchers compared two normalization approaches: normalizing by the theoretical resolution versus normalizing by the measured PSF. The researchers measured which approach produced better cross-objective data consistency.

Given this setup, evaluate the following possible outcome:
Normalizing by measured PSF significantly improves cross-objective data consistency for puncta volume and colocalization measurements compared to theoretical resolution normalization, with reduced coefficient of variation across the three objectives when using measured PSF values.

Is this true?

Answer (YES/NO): NO